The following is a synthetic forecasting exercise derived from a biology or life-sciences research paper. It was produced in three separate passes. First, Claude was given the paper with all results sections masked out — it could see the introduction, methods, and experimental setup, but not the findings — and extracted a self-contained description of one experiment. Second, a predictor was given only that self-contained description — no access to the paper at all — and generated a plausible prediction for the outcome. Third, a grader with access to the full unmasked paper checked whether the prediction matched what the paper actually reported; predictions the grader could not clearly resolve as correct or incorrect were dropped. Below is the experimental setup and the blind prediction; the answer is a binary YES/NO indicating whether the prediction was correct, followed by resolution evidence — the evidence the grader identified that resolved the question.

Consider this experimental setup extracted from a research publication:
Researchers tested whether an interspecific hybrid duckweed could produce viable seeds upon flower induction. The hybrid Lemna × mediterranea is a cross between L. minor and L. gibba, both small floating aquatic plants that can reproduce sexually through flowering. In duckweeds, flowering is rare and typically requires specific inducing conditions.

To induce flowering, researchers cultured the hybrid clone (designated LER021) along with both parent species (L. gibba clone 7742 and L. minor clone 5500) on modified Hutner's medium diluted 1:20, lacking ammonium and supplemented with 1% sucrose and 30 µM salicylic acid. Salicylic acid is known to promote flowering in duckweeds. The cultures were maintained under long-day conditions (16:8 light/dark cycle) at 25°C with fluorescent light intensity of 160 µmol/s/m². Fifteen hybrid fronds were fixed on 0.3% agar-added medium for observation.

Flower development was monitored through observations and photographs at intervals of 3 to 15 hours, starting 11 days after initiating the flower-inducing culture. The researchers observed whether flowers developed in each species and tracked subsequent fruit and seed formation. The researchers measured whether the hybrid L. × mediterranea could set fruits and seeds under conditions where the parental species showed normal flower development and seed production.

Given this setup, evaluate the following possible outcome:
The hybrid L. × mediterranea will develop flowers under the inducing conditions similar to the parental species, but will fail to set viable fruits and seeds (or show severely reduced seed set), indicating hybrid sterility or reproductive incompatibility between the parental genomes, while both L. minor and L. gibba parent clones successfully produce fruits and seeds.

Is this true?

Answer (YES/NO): YES